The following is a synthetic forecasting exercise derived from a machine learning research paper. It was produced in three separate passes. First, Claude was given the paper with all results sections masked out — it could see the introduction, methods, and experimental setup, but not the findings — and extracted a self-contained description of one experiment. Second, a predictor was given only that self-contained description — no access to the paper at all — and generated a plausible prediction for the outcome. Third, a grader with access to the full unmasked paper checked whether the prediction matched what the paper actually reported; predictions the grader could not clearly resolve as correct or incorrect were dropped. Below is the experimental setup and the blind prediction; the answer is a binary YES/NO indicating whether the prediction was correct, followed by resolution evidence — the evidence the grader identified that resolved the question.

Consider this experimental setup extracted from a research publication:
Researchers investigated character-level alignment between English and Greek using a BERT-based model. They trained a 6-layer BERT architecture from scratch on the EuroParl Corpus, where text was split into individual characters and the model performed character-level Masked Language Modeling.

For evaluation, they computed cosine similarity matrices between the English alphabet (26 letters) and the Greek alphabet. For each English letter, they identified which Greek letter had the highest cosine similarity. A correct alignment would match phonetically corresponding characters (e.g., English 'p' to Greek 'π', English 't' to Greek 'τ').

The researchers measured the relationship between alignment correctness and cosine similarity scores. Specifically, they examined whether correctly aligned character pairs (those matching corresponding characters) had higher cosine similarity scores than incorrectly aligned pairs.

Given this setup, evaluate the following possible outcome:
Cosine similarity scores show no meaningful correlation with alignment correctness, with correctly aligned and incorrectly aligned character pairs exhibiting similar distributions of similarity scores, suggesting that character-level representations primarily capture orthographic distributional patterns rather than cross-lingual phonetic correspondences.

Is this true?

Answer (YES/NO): YES